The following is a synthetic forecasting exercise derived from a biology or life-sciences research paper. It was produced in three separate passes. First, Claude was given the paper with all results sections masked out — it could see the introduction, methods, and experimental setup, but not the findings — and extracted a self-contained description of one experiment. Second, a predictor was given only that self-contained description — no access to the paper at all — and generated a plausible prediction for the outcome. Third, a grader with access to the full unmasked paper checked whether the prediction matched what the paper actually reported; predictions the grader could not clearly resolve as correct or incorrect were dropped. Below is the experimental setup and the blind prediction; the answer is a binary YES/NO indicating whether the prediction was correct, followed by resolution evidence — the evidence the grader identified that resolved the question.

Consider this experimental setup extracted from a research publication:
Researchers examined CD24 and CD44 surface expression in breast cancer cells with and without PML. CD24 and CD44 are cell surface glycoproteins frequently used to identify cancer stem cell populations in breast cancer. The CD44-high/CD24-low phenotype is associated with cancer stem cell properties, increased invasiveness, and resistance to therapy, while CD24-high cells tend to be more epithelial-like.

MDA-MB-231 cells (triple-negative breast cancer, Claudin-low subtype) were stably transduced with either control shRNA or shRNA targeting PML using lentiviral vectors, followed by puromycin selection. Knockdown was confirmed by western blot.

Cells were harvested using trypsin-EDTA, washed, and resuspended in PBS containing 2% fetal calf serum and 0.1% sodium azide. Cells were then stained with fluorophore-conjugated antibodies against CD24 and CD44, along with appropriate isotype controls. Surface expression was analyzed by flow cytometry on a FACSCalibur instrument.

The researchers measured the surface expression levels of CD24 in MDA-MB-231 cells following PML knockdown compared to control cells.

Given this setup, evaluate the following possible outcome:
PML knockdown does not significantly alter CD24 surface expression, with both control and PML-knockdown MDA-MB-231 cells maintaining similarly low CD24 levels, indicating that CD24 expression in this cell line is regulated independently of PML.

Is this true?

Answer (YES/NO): NO